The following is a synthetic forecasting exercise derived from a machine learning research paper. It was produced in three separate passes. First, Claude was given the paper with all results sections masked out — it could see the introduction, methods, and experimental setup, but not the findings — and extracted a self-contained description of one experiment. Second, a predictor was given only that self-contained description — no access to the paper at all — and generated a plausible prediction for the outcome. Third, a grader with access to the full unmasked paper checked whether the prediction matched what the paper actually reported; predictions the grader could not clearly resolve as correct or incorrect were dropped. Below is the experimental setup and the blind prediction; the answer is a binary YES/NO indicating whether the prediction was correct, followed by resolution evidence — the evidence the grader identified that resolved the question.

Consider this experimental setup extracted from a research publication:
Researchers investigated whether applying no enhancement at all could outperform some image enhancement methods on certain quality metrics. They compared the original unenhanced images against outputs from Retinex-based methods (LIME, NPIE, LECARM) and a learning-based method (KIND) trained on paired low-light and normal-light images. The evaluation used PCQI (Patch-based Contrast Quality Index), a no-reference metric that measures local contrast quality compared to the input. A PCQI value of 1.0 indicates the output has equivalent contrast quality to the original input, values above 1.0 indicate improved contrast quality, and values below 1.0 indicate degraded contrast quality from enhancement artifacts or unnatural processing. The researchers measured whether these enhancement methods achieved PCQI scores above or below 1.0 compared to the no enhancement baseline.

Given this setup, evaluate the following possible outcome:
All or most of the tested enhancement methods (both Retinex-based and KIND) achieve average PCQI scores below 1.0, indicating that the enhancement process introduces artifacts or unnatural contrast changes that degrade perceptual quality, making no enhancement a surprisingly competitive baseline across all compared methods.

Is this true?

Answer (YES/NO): YES